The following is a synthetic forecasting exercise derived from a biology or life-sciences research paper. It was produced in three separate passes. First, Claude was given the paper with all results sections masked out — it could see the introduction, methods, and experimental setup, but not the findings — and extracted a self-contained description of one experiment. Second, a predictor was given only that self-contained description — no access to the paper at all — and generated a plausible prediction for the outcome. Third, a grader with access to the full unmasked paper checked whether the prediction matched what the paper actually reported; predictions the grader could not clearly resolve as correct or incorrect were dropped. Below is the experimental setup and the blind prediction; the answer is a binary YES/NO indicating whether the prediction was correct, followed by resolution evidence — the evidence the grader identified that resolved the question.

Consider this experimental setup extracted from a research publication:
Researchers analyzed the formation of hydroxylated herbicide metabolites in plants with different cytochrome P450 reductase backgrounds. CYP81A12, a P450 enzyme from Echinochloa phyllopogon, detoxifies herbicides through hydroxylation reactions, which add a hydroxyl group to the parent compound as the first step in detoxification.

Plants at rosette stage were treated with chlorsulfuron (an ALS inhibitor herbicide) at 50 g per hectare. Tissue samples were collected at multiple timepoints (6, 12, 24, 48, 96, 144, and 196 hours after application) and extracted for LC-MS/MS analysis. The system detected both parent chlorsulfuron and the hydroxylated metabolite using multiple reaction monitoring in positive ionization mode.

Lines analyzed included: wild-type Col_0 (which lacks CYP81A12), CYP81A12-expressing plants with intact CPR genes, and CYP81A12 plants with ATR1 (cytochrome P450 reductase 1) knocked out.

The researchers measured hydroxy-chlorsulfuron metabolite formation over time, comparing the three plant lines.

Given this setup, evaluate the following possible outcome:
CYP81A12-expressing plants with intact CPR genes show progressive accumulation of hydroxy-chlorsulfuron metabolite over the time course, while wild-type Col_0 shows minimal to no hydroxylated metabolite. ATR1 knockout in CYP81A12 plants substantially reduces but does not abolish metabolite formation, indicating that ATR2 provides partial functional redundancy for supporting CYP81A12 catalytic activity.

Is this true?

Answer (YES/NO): NO